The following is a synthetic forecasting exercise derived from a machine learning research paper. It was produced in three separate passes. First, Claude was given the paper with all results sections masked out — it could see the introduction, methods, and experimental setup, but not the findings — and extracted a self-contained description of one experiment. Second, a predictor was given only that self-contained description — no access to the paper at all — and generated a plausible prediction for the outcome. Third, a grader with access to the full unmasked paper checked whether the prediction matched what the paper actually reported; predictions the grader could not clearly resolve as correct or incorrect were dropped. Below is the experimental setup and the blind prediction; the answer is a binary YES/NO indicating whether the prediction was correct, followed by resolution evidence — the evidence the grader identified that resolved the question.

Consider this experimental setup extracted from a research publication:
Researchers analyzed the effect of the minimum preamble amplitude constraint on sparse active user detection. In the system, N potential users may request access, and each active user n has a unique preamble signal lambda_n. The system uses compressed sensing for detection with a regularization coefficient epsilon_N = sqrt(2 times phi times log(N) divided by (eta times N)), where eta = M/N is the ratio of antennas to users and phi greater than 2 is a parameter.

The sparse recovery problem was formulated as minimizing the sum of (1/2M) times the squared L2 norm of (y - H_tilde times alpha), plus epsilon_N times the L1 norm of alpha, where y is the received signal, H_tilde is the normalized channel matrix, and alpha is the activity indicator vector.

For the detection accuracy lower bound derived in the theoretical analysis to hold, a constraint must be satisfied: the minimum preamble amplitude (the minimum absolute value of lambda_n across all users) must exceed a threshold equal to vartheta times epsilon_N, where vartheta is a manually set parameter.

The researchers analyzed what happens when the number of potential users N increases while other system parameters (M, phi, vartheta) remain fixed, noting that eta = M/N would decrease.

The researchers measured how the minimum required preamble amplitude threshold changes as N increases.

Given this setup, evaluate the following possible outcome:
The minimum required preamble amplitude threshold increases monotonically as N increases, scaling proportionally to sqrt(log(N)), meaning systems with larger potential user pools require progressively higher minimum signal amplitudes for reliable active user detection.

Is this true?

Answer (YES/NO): YES